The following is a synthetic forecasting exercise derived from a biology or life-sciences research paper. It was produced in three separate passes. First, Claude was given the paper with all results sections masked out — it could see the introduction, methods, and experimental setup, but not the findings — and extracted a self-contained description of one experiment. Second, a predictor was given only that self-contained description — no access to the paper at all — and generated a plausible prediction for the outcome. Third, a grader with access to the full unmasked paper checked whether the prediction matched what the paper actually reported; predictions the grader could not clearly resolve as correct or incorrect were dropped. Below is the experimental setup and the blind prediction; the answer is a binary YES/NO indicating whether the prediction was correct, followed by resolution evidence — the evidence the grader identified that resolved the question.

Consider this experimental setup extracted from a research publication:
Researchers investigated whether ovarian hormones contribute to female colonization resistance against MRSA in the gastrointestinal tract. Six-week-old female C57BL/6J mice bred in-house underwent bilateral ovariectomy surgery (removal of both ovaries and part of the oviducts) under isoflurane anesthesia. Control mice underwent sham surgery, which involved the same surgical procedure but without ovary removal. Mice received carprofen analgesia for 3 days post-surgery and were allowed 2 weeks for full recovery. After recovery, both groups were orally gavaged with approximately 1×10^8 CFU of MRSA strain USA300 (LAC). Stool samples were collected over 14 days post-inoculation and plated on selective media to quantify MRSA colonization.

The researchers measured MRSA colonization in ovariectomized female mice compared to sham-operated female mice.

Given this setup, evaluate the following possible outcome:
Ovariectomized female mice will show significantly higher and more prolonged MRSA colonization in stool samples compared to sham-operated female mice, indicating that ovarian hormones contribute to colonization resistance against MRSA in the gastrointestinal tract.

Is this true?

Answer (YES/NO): YES